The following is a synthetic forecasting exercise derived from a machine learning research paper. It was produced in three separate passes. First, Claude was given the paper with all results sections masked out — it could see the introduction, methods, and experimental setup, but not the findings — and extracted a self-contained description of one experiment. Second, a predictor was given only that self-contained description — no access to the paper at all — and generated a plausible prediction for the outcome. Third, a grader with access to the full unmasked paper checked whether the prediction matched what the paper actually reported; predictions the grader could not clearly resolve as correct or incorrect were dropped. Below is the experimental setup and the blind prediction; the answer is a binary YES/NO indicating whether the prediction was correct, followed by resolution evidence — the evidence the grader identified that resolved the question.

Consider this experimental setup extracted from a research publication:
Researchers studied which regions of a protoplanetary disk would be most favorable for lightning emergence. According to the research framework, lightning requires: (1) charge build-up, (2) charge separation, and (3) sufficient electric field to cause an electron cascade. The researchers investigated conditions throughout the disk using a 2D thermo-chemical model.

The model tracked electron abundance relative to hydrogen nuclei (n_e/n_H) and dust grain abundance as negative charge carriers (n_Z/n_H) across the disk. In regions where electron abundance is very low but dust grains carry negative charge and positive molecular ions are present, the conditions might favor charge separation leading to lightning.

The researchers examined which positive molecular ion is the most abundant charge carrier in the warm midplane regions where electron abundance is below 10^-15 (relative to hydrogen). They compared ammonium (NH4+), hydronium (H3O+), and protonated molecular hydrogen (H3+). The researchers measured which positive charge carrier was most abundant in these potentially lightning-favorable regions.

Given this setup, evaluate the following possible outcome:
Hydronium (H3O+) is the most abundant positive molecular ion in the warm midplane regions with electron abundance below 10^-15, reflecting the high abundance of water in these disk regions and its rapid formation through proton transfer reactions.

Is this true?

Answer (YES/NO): NO